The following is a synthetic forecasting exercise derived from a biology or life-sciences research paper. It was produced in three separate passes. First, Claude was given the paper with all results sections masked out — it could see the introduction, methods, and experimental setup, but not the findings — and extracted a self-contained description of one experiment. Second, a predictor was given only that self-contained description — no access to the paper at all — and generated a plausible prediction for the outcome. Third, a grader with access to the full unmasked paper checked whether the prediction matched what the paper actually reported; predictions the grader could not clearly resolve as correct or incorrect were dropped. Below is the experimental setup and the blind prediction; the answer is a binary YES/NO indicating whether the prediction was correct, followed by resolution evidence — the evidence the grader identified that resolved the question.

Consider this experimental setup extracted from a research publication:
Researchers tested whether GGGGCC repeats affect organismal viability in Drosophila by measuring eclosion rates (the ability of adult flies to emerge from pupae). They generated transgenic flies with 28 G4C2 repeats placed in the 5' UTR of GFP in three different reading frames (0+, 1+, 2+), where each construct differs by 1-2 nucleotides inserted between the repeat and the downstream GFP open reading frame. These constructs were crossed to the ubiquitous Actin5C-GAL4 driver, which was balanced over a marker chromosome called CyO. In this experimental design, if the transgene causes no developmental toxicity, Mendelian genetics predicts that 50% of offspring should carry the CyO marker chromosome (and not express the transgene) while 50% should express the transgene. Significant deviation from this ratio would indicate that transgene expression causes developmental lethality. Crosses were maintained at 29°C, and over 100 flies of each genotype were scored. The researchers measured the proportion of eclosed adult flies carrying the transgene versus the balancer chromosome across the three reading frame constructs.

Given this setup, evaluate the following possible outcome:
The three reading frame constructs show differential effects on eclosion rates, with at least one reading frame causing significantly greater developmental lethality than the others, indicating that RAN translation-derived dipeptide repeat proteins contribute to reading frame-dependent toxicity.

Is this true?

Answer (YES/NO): YES